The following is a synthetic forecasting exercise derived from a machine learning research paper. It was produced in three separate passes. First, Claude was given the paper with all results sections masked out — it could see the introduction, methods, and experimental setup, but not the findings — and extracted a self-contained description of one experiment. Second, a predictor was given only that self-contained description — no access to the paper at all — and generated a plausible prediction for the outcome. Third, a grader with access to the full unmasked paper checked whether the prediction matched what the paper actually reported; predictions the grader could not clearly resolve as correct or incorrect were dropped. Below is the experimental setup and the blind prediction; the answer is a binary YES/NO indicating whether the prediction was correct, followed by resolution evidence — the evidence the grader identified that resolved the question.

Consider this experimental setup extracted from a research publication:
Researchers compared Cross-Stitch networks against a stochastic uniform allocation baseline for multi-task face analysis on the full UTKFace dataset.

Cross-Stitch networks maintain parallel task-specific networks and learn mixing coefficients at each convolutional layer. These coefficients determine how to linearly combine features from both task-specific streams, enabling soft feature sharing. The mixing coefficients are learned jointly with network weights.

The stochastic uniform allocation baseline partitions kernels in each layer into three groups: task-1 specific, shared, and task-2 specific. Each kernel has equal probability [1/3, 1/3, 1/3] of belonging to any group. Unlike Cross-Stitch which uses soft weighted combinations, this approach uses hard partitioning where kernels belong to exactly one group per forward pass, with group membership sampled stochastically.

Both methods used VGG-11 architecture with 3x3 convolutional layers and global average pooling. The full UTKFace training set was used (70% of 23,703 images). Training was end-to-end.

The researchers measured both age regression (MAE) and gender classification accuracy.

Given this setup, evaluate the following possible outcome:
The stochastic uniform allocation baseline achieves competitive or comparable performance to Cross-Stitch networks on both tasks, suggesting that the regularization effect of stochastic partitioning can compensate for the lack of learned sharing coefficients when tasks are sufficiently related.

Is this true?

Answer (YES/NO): YES